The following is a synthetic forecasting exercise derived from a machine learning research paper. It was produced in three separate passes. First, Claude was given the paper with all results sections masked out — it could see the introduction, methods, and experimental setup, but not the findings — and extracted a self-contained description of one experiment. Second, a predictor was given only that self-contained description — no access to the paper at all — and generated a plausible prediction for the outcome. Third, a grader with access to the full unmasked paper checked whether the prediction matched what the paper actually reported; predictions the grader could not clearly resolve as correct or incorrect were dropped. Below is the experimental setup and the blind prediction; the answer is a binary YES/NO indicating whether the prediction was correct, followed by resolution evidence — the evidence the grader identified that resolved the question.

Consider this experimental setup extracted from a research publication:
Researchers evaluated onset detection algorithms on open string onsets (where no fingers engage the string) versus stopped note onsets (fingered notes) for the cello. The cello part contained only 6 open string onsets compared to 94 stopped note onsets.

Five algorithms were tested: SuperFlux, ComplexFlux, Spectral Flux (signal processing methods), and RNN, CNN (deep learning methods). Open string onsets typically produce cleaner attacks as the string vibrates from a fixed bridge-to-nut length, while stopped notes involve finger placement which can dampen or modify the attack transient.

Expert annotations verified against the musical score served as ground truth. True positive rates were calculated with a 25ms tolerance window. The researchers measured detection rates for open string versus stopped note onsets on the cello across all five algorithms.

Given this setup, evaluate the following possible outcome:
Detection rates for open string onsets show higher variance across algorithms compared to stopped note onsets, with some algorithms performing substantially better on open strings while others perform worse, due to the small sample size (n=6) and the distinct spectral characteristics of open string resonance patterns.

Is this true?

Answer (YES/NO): NO